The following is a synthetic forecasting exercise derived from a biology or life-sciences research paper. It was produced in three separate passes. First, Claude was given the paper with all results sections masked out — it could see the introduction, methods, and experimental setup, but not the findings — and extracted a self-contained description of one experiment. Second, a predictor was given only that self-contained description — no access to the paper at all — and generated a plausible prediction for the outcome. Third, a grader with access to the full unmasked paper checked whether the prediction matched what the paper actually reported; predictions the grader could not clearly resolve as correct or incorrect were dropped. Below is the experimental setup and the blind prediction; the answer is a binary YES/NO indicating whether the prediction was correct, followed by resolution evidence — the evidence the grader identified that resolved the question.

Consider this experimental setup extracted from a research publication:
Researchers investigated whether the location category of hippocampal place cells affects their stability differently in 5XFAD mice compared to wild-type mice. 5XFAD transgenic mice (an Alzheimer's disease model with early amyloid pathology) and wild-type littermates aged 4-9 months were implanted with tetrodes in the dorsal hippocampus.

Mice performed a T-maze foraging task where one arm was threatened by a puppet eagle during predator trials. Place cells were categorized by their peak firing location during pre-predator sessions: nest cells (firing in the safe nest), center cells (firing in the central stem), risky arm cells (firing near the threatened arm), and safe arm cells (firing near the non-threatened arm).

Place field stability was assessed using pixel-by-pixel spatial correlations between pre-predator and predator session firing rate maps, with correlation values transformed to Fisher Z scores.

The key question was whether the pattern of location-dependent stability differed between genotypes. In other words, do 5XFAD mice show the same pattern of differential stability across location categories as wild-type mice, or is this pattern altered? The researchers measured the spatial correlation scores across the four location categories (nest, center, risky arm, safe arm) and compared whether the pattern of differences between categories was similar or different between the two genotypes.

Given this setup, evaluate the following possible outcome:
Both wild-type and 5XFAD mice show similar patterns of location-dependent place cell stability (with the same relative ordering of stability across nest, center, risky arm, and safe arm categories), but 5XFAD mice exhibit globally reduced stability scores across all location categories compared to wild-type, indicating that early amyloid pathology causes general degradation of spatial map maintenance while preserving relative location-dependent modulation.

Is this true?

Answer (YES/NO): NO